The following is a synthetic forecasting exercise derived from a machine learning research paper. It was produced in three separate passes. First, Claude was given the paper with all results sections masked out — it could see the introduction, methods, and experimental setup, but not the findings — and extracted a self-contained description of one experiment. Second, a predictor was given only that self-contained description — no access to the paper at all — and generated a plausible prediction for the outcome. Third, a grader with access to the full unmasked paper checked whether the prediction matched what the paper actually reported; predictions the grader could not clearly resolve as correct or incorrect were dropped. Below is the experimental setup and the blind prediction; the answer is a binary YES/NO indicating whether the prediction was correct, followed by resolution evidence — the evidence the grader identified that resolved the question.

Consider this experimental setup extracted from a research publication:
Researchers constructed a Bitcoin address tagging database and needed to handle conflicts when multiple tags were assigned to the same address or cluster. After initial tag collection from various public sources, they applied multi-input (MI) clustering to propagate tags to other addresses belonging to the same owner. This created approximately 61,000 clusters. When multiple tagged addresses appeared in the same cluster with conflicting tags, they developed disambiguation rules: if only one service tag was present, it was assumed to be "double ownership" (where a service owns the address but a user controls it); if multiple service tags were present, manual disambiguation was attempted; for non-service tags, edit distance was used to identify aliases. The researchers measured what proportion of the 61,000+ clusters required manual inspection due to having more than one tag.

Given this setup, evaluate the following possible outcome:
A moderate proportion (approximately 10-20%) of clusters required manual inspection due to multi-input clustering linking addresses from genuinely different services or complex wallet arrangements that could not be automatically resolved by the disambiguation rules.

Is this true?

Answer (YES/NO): NO